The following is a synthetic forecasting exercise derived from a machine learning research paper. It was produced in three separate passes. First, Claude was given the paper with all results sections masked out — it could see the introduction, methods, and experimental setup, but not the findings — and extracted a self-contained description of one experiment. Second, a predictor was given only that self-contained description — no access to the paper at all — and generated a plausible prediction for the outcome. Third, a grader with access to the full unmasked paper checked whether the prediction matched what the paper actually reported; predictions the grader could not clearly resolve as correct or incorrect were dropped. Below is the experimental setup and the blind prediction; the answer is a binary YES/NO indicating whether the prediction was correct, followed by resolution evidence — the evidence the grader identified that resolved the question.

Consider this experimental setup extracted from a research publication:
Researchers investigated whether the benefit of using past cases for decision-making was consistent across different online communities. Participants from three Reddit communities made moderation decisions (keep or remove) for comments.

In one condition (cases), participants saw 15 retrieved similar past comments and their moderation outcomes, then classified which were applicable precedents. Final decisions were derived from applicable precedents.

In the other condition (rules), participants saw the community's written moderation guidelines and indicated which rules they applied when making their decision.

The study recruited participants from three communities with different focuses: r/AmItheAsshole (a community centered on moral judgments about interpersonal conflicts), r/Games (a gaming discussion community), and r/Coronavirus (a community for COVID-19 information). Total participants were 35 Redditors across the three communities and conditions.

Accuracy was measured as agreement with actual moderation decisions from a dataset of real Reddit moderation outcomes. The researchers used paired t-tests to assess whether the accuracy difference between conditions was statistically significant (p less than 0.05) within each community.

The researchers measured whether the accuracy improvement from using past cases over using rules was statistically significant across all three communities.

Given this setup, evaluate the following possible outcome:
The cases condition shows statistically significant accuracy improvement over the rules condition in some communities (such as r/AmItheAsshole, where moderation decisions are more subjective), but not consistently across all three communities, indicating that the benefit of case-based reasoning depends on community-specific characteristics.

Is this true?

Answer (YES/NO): NO